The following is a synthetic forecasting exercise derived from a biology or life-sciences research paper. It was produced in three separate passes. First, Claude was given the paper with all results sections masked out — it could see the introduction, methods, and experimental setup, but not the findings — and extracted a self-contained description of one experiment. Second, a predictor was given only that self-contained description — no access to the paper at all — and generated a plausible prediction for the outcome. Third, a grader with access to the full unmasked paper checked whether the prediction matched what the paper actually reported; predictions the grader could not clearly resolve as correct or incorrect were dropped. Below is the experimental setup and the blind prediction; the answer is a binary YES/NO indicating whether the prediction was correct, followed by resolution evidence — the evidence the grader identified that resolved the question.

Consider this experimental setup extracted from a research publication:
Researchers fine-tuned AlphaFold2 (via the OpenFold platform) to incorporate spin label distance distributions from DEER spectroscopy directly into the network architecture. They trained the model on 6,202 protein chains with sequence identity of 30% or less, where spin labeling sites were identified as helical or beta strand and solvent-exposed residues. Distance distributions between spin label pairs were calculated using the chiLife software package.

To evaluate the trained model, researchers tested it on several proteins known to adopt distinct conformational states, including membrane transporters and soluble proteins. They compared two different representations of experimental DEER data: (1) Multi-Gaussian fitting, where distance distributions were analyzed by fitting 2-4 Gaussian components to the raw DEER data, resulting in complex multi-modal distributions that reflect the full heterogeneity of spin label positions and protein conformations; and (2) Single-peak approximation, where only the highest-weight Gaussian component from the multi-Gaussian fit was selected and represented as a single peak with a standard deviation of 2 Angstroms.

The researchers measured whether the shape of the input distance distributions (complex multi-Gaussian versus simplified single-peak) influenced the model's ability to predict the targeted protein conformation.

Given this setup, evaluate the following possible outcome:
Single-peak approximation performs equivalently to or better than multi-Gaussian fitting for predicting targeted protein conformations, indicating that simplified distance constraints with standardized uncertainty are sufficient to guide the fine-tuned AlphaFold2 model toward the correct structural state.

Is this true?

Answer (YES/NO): YES